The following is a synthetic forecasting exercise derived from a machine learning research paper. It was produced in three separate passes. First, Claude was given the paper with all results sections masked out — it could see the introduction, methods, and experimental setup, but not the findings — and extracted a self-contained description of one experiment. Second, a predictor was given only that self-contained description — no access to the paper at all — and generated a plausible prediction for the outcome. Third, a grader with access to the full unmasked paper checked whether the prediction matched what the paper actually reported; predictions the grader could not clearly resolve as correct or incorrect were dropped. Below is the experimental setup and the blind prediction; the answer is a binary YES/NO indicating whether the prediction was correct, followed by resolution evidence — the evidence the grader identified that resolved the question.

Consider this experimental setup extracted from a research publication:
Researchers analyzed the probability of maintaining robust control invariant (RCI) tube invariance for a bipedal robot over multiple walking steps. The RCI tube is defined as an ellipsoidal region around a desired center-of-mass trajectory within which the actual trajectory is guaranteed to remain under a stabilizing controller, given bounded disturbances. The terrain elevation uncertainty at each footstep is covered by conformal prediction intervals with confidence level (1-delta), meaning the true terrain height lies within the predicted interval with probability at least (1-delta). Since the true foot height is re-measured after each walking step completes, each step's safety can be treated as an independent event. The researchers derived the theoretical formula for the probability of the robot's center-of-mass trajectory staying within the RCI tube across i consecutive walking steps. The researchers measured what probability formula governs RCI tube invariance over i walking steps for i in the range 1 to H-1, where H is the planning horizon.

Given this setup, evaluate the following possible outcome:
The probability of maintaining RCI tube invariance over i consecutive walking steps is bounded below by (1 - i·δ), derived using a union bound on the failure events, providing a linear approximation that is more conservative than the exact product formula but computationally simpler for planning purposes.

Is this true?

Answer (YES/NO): NO